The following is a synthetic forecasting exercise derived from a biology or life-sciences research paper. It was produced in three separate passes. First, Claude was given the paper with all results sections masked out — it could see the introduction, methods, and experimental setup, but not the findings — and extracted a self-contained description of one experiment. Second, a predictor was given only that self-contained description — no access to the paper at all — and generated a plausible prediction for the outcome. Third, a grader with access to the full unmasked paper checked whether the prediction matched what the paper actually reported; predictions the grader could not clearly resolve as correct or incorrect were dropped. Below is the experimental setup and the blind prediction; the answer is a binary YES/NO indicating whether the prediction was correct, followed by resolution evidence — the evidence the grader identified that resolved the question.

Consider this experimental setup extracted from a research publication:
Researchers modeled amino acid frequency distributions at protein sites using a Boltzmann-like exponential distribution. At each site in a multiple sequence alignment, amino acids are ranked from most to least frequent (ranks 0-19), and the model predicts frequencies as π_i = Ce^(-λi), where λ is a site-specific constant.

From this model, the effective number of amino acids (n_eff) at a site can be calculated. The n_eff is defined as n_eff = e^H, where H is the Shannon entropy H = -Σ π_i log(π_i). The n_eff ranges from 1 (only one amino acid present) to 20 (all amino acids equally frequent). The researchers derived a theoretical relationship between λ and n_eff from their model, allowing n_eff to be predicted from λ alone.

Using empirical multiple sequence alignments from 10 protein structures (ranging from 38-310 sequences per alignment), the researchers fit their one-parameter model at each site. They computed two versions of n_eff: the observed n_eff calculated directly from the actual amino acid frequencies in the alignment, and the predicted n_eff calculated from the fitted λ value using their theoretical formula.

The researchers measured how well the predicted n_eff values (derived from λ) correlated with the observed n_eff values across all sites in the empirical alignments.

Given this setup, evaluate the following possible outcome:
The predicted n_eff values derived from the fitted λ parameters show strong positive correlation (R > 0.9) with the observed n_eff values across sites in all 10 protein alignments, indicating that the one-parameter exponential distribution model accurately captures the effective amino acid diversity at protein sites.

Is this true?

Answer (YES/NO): YES